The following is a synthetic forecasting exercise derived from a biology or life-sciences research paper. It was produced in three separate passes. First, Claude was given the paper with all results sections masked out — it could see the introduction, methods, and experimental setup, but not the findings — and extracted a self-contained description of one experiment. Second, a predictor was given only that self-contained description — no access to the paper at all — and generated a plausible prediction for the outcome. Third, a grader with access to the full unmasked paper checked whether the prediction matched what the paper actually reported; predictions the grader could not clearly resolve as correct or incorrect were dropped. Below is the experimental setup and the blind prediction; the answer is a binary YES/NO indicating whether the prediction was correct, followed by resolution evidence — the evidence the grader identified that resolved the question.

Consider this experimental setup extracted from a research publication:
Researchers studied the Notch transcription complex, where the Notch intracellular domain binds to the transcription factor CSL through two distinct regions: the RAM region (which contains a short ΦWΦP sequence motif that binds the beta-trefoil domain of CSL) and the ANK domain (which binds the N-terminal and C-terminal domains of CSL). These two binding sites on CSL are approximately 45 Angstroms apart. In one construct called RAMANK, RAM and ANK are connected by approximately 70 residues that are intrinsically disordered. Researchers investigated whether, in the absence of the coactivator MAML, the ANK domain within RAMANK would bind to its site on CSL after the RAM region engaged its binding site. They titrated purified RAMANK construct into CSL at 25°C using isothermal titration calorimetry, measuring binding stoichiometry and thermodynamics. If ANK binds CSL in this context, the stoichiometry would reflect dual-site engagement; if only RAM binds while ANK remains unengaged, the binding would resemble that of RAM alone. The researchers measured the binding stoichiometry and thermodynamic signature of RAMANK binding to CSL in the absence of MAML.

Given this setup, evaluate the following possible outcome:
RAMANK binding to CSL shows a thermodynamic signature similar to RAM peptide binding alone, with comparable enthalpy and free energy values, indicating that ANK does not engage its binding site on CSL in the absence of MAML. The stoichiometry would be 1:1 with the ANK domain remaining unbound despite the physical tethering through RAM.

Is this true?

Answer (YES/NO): YES